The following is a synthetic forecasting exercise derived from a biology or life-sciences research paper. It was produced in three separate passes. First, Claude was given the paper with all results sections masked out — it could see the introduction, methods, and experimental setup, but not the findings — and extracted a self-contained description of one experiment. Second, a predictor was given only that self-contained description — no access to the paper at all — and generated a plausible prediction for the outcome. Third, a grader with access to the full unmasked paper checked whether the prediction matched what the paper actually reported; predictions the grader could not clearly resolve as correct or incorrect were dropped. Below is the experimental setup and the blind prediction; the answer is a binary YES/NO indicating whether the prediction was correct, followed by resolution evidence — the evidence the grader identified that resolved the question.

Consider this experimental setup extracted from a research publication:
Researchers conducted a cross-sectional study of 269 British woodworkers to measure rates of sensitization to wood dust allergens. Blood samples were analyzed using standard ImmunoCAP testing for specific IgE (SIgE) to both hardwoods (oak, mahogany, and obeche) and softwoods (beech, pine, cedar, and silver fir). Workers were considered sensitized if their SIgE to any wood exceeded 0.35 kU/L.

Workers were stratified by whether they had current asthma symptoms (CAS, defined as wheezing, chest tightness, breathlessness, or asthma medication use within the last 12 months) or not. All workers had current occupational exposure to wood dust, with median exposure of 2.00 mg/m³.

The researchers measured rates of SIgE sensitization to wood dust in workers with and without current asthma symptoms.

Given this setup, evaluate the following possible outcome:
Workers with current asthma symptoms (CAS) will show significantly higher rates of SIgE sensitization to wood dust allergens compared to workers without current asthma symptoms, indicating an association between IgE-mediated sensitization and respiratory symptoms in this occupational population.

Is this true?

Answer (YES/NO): NO